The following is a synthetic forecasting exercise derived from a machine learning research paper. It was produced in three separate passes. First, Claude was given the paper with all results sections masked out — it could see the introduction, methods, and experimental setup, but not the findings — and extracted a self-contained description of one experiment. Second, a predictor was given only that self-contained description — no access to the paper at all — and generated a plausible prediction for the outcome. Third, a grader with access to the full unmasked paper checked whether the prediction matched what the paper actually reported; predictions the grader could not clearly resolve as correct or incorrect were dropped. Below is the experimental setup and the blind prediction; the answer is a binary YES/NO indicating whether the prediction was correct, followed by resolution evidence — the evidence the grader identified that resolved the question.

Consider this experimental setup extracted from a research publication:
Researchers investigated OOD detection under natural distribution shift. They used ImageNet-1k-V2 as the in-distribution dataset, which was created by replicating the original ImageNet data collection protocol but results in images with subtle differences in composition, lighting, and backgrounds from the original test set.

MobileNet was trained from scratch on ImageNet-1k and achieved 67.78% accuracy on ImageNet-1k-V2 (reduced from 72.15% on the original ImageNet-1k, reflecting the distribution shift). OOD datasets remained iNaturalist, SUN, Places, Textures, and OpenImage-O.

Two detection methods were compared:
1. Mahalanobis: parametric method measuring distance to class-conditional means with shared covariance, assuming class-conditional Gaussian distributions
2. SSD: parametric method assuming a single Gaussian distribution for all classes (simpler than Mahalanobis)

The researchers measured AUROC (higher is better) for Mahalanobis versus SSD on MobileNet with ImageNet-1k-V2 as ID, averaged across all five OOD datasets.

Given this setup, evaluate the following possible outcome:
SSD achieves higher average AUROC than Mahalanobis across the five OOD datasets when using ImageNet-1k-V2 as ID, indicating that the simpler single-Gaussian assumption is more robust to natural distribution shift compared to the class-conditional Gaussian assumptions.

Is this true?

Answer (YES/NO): NO